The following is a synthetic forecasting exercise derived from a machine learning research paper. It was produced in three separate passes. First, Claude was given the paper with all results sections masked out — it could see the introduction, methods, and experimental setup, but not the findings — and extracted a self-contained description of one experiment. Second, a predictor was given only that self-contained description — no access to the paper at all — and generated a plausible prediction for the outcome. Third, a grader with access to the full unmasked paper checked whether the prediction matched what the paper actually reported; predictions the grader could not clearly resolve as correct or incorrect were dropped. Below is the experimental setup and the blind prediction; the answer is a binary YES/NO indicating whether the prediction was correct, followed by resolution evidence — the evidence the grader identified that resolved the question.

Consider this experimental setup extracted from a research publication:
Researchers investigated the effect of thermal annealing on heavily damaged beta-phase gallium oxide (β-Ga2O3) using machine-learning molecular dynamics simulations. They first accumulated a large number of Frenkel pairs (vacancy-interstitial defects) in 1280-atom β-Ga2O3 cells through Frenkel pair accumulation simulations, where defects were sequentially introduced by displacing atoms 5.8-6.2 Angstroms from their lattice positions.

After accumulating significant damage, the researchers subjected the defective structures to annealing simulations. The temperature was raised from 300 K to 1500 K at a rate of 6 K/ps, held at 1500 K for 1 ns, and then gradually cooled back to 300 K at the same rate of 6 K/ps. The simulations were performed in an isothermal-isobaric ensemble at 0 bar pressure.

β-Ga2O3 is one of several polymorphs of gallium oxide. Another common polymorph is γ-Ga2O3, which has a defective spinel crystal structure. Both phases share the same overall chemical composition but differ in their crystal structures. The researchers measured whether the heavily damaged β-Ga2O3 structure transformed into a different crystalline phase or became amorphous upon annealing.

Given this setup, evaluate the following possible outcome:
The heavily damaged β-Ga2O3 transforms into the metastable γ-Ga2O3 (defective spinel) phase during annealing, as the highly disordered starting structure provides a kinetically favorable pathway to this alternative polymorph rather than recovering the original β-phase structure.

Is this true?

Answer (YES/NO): YES